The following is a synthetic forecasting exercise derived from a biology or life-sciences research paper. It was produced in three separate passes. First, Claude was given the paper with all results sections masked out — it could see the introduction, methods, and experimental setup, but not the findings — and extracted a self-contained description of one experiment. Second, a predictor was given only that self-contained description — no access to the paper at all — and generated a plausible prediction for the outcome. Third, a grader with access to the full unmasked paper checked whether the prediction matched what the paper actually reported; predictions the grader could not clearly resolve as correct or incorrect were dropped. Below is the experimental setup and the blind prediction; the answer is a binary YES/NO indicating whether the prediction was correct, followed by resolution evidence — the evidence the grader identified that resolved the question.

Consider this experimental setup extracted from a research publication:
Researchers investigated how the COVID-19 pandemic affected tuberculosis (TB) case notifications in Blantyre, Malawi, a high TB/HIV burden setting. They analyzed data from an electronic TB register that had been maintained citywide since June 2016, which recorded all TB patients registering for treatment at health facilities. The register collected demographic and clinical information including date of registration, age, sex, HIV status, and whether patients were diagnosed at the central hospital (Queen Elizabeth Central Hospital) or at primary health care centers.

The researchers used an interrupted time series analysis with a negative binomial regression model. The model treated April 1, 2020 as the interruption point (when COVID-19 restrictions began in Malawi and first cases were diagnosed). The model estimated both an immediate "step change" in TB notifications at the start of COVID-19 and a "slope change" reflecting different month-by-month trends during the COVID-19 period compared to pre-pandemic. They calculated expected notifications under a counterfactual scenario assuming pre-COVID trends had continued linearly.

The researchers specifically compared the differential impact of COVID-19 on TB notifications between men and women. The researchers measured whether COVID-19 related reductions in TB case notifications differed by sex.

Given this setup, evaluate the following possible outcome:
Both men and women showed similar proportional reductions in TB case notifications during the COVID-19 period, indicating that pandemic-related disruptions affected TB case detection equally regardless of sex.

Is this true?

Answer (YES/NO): NO